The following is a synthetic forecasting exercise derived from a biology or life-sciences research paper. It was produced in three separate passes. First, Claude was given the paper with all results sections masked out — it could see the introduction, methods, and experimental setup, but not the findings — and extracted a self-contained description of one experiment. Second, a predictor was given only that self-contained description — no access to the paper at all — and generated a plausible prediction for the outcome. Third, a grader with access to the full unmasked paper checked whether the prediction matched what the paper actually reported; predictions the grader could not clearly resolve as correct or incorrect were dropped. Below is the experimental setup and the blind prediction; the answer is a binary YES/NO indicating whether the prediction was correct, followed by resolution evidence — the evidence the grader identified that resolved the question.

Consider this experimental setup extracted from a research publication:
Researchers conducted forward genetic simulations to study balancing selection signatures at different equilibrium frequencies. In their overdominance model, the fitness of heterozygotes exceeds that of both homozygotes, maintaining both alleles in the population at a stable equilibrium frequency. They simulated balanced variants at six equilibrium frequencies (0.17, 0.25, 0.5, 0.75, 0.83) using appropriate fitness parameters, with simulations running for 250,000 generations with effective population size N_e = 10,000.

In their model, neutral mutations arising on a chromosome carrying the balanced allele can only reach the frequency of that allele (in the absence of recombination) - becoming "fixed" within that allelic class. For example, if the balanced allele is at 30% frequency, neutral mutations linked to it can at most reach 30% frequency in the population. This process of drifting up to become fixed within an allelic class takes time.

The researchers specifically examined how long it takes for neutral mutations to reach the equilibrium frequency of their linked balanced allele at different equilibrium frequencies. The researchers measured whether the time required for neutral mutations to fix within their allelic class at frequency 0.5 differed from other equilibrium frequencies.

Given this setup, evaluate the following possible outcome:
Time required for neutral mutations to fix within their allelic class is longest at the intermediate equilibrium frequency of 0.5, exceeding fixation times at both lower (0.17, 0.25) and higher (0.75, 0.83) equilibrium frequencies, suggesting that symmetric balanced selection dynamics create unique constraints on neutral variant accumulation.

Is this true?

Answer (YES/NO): YES